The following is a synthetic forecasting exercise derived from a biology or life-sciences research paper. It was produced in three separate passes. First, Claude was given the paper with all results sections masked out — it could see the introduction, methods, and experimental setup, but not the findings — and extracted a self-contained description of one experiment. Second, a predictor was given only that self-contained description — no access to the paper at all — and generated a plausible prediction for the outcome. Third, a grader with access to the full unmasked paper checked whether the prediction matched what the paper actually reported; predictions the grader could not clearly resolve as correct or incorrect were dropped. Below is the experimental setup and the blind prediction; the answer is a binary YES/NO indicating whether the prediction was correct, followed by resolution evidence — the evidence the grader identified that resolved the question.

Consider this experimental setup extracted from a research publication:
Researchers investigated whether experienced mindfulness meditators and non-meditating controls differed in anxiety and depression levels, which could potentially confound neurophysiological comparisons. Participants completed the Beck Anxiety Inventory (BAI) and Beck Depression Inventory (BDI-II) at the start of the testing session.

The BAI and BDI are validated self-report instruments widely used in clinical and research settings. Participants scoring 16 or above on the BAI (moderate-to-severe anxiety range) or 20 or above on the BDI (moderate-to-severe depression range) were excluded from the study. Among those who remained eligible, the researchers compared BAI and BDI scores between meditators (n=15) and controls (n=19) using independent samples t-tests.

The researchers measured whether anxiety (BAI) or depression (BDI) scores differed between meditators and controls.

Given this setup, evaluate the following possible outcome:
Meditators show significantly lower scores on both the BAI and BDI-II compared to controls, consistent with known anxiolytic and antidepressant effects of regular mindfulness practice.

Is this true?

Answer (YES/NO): NO